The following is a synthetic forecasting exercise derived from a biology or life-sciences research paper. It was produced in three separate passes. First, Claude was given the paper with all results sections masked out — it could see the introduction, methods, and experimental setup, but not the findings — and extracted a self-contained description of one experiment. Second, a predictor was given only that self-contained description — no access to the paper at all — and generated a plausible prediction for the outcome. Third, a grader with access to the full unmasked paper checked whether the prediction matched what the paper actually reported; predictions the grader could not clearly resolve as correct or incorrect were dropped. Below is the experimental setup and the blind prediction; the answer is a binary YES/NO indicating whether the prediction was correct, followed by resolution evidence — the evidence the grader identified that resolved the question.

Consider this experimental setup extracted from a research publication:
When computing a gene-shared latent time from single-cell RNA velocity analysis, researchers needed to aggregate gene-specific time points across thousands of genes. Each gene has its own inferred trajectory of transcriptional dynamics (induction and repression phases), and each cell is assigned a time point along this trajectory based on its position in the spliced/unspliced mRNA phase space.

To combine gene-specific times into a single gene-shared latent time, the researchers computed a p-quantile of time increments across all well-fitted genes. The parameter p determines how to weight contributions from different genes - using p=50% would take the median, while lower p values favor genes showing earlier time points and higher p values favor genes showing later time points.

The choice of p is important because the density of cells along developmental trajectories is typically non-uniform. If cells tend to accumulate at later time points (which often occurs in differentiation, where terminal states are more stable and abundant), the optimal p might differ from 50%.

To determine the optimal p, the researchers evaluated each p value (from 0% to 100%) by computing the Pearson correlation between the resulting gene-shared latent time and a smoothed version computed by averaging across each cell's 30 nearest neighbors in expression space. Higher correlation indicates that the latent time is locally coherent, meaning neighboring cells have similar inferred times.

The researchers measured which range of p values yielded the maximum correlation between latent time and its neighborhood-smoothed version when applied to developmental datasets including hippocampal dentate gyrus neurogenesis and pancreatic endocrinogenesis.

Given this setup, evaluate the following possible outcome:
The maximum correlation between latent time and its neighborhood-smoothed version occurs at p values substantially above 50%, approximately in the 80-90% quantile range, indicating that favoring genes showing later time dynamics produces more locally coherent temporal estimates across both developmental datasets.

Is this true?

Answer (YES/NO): NO